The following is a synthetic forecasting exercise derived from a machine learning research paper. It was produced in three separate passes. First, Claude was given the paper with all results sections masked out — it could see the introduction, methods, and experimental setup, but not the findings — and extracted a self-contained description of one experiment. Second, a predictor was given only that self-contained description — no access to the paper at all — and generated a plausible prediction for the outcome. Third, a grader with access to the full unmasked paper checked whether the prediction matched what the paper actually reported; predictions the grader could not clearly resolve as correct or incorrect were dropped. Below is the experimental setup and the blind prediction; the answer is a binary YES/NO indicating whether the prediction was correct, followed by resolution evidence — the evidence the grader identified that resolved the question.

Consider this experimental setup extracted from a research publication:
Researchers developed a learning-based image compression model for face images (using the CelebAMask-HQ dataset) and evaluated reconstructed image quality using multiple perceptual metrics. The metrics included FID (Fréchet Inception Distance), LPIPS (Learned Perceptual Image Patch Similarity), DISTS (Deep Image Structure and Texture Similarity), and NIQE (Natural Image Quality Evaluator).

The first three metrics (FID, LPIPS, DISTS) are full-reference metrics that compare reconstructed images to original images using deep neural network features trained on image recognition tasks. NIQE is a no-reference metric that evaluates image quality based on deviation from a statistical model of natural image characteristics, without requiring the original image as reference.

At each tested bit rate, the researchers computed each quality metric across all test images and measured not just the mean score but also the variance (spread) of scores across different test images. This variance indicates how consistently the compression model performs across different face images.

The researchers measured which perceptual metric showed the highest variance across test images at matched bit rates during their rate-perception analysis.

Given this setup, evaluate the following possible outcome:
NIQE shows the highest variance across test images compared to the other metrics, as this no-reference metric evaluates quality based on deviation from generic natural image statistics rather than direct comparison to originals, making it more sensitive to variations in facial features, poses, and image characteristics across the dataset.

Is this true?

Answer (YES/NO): YES